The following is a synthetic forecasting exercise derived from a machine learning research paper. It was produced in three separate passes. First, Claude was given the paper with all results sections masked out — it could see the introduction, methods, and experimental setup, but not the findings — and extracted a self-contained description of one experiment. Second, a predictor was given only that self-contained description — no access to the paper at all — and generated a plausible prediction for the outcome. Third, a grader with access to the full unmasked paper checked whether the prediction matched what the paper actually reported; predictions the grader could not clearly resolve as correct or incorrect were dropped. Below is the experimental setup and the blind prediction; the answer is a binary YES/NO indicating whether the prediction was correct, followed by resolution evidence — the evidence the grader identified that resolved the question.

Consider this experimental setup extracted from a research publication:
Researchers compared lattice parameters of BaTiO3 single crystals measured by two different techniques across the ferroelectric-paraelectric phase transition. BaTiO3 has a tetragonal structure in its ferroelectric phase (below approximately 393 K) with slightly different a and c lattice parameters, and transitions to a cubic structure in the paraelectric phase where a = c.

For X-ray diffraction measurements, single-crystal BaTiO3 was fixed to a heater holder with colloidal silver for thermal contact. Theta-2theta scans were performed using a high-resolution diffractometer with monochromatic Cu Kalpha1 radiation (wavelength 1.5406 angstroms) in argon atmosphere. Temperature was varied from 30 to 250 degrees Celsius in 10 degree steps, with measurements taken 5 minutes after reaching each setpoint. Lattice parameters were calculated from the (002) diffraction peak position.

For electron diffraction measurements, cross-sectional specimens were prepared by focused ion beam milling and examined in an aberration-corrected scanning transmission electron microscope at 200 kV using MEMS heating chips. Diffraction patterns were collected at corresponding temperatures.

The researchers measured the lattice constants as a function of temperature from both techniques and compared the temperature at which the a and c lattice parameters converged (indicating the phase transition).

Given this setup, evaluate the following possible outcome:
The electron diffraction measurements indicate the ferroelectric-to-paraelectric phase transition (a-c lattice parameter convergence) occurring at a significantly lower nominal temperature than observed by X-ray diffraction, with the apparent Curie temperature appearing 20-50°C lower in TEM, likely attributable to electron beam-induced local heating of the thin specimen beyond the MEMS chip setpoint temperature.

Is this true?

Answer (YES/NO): NO